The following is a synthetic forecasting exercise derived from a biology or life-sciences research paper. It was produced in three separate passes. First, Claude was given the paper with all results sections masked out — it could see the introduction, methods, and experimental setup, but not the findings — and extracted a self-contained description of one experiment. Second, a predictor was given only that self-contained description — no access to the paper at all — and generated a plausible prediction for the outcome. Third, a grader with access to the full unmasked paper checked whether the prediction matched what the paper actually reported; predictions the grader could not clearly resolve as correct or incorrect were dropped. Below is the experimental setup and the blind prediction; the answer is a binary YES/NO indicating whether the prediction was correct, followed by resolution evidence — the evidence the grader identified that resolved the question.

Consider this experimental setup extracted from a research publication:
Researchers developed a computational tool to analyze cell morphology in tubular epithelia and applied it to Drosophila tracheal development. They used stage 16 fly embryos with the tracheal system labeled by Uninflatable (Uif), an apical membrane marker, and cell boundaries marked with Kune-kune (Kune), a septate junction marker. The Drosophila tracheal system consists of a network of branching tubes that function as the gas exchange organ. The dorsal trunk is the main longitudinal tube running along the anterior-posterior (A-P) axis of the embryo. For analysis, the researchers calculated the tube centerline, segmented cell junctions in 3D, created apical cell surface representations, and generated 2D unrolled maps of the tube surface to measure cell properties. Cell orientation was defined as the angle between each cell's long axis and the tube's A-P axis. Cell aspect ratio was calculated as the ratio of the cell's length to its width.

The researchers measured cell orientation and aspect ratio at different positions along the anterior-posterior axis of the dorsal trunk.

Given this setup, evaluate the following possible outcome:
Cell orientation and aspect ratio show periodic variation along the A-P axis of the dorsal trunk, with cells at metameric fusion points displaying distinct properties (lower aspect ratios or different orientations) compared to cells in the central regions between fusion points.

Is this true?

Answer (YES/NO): YES